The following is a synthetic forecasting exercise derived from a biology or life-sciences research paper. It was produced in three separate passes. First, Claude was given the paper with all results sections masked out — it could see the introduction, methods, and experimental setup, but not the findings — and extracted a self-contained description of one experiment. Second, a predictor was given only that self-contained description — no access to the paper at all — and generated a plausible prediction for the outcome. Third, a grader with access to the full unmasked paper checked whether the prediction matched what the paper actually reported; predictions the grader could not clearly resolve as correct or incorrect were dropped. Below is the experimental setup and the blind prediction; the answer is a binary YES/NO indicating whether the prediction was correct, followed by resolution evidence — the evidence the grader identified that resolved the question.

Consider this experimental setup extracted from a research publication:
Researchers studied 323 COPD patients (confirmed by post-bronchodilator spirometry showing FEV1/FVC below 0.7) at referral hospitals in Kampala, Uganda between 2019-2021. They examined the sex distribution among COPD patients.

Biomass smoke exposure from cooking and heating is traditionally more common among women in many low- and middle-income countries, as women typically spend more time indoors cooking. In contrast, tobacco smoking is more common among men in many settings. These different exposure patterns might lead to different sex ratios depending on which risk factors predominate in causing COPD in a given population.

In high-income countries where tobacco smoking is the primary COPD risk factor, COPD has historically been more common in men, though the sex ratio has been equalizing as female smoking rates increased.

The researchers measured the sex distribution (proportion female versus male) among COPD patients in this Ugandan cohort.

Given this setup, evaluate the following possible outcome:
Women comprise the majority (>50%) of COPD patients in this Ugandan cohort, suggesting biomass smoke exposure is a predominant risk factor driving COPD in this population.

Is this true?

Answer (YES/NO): YES